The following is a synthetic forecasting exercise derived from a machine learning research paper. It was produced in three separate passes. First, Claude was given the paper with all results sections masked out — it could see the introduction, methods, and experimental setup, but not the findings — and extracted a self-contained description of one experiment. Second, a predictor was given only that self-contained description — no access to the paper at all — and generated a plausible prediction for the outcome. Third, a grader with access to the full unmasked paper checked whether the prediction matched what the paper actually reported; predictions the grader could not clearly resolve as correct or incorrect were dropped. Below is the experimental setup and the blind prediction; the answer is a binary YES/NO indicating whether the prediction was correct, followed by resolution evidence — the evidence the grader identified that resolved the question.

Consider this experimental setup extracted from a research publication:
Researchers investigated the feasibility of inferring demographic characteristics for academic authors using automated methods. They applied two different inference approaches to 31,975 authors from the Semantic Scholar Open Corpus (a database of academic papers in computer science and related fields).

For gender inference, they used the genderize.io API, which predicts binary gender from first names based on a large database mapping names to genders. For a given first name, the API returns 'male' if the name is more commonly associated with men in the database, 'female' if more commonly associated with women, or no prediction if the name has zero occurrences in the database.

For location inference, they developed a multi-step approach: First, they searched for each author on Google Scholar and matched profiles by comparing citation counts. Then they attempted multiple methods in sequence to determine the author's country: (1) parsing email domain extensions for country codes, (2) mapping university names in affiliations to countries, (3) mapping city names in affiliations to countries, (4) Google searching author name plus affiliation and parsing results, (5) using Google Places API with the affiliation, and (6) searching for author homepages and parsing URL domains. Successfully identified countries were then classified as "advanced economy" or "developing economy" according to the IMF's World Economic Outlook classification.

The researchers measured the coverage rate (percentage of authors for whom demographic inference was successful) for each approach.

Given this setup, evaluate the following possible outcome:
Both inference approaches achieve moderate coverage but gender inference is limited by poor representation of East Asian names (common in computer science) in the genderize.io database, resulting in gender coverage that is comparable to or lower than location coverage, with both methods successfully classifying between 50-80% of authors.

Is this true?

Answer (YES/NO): NO